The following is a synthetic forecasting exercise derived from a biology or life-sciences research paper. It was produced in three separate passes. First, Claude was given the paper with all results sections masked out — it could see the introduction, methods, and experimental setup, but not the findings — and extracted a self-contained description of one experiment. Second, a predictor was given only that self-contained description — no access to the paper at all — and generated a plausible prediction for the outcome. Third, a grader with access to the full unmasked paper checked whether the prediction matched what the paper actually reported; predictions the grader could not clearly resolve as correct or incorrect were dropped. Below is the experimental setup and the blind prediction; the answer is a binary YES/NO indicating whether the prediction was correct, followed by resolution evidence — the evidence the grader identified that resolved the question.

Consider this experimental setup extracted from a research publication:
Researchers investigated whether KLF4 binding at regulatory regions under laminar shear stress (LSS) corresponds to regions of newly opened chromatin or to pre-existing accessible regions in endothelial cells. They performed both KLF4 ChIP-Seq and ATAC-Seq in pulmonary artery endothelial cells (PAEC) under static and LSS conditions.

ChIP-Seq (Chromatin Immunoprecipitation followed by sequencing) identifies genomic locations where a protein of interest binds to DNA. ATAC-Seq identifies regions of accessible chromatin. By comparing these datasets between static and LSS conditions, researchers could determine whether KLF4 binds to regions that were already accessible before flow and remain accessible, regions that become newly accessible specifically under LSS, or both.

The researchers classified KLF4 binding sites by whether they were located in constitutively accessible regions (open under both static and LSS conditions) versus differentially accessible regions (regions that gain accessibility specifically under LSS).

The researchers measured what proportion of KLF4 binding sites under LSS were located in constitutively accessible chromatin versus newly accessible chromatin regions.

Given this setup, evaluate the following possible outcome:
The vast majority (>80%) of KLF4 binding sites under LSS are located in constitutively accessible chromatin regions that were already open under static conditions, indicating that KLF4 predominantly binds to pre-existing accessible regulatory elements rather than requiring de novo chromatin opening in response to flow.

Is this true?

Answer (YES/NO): NO